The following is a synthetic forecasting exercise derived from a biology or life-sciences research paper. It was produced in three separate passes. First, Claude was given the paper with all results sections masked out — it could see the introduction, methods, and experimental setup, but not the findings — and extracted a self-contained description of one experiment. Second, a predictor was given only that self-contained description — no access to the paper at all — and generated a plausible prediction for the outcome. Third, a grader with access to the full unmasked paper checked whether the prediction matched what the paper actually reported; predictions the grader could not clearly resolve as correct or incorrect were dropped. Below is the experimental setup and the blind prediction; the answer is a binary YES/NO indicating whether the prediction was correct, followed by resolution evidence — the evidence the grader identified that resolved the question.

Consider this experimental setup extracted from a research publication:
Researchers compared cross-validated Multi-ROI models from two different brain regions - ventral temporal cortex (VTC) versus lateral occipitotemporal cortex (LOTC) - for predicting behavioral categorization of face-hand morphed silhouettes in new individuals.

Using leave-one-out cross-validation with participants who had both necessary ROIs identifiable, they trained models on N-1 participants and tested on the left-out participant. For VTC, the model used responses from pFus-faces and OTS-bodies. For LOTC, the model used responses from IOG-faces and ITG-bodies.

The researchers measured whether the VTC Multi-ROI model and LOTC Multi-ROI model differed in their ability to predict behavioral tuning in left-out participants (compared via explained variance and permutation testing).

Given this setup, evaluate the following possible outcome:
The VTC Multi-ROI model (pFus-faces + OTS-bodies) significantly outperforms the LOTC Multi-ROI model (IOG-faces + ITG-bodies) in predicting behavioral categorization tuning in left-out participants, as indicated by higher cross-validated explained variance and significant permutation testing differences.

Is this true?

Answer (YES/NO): NO